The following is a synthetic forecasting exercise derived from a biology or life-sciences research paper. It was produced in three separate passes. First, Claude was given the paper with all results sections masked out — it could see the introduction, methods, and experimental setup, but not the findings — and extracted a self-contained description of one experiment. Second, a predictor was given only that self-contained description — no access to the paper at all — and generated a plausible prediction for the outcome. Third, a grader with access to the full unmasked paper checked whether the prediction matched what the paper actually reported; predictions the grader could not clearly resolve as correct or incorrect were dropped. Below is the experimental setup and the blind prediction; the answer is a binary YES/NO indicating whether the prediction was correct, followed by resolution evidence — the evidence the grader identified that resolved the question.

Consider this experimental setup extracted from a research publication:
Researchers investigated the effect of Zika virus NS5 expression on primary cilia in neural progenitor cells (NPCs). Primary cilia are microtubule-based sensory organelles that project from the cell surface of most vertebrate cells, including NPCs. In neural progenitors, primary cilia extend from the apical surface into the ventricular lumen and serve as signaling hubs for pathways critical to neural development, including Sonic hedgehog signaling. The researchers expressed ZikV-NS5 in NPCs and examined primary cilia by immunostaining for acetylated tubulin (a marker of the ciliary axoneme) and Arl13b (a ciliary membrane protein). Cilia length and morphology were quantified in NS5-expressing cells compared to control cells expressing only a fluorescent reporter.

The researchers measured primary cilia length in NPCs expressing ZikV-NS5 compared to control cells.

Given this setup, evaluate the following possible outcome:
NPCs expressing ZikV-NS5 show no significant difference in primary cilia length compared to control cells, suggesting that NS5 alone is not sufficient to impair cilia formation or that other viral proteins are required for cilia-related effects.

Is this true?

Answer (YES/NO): NO